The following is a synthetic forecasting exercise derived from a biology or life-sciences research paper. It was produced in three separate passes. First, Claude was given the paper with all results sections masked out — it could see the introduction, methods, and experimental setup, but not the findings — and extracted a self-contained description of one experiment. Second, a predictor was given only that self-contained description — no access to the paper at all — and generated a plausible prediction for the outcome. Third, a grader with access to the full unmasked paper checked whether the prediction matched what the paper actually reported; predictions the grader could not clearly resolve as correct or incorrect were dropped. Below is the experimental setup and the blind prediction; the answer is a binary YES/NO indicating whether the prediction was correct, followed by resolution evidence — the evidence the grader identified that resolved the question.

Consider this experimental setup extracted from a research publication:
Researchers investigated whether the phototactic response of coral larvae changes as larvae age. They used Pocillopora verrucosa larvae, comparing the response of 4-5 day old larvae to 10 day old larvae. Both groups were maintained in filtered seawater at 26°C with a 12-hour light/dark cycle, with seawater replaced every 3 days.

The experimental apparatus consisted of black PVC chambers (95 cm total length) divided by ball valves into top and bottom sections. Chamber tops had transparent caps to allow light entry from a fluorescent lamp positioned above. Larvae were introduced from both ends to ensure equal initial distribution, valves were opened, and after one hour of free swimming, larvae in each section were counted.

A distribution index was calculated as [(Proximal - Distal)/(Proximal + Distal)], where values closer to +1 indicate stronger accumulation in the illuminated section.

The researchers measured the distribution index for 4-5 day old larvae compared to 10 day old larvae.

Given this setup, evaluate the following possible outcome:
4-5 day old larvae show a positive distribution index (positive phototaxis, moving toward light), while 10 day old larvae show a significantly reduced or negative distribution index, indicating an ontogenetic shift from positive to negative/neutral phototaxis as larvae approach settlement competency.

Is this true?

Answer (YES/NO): NO